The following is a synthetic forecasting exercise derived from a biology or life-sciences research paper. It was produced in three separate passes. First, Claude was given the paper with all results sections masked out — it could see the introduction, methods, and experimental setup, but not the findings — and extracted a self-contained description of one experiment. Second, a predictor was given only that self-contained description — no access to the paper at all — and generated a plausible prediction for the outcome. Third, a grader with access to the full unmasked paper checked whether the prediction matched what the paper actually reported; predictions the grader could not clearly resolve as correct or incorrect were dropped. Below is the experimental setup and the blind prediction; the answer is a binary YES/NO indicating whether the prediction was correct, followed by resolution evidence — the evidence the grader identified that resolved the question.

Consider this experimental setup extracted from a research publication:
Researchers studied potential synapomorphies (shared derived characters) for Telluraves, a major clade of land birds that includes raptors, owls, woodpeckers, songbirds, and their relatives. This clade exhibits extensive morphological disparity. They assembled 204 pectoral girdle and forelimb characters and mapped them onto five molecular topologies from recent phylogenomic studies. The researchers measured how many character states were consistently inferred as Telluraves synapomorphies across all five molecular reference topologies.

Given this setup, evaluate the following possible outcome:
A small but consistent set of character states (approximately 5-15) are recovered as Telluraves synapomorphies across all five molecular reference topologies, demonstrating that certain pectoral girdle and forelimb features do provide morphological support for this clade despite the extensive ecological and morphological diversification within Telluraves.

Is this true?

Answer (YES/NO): NO